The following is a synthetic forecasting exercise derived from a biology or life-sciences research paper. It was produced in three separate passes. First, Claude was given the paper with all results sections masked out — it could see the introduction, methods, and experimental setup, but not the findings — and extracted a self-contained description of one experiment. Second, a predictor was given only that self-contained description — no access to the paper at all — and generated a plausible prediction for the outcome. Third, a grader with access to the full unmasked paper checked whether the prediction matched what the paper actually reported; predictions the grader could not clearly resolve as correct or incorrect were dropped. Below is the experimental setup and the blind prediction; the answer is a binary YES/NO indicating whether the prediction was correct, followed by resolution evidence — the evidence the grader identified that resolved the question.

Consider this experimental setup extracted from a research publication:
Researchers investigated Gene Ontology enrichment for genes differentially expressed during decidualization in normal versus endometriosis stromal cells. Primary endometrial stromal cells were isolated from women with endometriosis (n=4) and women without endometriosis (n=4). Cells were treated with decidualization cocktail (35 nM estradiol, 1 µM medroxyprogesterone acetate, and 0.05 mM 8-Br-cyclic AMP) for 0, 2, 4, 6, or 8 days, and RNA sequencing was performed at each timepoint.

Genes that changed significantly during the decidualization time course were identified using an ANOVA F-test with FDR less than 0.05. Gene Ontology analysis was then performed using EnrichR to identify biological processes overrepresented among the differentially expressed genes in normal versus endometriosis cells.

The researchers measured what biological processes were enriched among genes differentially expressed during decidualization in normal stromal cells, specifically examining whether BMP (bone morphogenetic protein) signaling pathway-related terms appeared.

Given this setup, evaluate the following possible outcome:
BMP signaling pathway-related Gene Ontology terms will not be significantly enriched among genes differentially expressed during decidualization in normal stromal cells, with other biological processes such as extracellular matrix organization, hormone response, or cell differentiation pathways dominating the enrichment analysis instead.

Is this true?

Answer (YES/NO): NO